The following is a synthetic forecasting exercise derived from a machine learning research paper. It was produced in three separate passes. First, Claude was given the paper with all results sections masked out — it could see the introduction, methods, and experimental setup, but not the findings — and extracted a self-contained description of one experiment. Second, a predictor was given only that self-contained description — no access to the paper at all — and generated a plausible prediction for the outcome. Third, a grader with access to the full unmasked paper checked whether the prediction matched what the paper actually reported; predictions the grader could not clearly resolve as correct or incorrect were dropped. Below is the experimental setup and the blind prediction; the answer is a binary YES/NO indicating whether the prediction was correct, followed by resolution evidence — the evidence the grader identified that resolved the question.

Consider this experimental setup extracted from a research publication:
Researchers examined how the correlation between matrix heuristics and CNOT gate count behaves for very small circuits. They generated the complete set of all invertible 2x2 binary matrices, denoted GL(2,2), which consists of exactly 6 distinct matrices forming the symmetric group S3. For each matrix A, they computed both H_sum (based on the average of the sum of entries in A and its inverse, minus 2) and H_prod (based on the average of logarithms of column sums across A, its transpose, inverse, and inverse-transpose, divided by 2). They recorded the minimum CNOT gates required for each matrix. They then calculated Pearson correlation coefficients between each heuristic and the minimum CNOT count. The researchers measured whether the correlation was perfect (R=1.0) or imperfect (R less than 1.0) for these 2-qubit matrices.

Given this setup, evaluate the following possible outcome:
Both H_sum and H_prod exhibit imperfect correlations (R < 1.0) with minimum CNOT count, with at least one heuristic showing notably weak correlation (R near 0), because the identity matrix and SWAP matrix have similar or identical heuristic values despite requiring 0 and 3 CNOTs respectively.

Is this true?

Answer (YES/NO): NO